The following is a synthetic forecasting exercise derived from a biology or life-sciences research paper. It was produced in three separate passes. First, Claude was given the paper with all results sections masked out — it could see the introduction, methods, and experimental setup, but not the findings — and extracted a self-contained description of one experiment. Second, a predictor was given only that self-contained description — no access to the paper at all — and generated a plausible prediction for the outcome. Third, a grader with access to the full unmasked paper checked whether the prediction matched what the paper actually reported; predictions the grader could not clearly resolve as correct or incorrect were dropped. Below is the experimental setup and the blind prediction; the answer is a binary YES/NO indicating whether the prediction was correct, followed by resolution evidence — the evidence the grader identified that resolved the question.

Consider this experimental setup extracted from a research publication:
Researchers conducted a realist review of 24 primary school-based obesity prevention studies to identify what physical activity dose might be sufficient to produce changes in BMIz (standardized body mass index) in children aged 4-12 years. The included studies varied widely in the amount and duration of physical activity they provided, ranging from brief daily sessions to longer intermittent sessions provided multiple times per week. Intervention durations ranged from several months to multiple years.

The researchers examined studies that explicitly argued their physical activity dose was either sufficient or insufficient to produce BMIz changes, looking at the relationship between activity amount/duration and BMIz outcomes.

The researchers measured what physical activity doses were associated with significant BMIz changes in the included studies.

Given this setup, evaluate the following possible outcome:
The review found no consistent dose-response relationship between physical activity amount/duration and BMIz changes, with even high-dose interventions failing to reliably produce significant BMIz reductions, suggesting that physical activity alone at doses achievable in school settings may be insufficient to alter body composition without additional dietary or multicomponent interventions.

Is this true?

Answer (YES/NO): NO